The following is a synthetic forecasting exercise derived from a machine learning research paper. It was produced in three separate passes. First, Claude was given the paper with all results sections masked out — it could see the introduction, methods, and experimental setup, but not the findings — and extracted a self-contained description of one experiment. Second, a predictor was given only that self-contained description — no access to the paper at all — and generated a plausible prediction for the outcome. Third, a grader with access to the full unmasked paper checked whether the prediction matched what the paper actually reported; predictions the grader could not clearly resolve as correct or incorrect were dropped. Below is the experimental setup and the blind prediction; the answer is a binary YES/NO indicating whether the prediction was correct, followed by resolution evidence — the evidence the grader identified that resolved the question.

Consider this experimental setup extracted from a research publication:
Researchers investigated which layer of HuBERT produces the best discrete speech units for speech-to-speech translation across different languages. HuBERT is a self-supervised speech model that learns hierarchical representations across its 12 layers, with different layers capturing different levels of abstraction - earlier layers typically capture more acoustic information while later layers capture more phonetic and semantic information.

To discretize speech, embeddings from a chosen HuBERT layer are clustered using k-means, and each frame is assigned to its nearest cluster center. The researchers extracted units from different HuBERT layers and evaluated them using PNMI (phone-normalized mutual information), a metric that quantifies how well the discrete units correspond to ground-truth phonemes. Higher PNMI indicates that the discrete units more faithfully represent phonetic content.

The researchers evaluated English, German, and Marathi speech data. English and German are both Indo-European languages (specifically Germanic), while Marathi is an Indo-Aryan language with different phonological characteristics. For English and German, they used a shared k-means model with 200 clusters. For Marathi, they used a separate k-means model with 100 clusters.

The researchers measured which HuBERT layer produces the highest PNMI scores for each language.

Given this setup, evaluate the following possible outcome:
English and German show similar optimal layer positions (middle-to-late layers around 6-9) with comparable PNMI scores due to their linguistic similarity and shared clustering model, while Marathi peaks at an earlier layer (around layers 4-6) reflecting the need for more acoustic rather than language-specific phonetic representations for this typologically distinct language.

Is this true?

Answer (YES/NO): NO